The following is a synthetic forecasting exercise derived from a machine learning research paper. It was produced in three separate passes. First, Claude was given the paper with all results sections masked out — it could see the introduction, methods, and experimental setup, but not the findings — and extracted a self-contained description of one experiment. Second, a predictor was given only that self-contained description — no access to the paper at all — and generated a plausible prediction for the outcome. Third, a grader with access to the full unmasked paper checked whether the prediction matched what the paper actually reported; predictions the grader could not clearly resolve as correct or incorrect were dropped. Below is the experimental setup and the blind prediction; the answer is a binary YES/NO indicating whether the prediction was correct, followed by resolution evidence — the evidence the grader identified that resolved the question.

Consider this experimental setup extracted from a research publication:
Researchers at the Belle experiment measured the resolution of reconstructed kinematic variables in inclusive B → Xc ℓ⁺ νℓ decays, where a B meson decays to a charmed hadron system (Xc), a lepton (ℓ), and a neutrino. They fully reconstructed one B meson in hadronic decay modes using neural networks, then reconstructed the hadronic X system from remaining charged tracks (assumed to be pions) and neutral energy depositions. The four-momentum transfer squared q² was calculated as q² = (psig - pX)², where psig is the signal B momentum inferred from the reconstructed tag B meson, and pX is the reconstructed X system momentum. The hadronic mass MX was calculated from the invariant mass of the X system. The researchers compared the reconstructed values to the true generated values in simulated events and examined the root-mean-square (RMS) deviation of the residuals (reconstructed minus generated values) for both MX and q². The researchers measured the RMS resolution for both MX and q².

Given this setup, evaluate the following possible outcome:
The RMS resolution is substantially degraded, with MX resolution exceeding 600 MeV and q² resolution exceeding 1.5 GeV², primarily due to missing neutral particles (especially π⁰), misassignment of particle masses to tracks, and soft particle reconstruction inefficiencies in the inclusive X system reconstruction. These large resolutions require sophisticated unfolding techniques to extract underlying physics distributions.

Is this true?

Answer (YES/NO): NO